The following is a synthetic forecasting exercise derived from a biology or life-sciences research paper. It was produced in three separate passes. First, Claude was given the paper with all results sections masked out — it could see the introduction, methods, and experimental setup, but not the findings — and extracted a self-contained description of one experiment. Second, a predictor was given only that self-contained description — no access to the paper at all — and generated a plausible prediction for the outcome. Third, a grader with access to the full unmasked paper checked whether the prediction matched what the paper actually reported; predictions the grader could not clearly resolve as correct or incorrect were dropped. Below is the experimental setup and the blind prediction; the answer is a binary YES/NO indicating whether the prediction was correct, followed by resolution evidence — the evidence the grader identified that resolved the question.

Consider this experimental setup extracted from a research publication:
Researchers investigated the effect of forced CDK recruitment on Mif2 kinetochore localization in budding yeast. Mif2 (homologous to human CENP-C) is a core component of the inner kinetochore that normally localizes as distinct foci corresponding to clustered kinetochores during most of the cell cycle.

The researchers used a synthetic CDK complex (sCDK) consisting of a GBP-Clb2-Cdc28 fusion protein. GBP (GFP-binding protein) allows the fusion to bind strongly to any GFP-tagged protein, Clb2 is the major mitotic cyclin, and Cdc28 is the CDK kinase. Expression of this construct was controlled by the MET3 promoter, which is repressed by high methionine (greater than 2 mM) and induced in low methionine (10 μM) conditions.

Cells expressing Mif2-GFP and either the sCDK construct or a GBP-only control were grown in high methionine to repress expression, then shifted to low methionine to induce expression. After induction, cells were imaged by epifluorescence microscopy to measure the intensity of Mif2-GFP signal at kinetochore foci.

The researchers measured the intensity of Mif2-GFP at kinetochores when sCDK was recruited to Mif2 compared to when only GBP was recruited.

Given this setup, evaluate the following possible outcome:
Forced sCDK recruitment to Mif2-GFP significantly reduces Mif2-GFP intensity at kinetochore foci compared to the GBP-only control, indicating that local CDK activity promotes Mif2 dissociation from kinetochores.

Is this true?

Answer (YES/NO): NO